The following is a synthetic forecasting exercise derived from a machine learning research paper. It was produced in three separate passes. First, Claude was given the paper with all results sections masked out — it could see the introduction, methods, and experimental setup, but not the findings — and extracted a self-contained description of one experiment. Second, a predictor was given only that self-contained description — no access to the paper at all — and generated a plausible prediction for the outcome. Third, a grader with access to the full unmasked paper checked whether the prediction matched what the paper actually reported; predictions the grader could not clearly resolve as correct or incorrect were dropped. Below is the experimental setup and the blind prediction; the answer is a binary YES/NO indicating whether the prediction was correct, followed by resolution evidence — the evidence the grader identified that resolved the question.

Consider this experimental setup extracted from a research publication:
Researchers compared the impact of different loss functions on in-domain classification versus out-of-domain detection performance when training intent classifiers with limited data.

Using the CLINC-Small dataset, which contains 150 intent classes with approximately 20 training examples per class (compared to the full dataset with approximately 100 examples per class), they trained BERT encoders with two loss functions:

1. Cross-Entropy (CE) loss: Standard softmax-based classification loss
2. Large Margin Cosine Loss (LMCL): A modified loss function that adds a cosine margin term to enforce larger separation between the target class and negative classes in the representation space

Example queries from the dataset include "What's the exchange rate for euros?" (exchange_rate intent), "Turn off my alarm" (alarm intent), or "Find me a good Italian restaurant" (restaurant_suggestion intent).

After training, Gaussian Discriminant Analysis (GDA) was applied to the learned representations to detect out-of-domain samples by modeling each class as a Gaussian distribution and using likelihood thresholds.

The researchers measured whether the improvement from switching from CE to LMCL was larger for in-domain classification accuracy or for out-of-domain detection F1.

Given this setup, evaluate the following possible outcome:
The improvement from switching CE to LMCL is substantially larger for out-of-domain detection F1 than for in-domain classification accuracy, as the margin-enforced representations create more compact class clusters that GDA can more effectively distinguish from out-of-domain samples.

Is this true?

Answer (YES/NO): YES